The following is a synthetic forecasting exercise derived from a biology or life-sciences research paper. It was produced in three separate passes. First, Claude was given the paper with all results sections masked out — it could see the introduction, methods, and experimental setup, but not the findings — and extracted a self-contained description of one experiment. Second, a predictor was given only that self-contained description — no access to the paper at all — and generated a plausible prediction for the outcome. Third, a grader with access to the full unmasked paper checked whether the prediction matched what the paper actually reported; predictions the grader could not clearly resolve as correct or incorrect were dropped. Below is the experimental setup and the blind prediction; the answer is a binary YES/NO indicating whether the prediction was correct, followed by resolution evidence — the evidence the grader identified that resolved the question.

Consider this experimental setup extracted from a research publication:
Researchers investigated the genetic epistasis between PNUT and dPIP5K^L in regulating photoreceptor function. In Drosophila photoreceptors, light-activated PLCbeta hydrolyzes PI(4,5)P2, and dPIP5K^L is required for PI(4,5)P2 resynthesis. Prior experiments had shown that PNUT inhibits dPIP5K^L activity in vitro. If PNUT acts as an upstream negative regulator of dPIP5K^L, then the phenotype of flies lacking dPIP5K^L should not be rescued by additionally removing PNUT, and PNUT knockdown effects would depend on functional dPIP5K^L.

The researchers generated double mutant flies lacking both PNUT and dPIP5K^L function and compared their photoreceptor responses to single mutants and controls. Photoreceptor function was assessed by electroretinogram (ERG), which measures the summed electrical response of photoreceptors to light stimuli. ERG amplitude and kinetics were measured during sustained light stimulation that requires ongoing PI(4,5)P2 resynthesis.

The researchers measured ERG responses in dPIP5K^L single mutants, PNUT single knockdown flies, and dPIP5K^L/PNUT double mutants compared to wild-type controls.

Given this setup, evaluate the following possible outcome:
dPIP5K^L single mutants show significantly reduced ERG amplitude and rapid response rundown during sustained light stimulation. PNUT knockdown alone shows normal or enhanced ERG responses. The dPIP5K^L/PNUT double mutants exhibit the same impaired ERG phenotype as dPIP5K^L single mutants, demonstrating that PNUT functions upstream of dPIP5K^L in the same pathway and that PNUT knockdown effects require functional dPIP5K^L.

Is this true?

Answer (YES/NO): NO